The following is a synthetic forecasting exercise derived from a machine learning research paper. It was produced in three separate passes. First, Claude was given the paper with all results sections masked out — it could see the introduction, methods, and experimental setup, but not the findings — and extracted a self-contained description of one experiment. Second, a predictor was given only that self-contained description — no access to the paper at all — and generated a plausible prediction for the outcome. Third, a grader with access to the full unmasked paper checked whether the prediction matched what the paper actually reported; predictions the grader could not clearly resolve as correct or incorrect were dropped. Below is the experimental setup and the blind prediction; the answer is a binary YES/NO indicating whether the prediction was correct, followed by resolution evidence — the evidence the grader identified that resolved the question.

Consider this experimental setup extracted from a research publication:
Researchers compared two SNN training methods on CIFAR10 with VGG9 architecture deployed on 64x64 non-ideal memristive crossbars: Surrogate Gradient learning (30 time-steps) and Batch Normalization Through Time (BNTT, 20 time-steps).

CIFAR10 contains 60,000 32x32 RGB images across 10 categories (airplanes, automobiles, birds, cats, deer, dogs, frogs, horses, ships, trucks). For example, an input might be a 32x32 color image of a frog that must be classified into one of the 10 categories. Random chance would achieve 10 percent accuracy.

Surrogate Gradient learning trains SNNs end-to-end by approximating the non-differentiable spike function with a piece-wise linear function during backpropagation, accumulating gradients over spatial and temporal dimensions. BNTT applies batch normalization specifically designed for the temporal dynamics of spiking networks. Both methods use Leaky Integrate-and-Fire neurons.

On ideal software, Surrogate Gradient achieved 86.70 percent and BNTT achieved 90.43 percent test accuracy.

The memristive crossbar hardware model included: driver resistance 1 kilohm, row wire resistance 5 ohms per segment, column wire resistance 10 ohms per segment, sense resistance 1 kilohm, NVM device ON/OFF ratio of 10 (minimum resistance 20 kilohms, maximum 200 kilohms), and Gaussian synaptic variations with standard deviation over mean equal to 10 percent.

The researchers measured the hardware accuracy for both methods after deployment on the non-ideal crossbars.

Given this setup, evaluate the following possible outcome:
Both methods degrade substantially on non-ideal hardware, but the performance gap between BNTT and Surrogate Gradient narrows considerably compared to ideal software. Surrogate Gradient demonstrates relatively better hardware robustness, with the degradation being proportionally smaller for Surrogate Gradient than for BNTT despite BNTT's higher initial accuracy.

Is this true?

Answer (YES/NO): NO